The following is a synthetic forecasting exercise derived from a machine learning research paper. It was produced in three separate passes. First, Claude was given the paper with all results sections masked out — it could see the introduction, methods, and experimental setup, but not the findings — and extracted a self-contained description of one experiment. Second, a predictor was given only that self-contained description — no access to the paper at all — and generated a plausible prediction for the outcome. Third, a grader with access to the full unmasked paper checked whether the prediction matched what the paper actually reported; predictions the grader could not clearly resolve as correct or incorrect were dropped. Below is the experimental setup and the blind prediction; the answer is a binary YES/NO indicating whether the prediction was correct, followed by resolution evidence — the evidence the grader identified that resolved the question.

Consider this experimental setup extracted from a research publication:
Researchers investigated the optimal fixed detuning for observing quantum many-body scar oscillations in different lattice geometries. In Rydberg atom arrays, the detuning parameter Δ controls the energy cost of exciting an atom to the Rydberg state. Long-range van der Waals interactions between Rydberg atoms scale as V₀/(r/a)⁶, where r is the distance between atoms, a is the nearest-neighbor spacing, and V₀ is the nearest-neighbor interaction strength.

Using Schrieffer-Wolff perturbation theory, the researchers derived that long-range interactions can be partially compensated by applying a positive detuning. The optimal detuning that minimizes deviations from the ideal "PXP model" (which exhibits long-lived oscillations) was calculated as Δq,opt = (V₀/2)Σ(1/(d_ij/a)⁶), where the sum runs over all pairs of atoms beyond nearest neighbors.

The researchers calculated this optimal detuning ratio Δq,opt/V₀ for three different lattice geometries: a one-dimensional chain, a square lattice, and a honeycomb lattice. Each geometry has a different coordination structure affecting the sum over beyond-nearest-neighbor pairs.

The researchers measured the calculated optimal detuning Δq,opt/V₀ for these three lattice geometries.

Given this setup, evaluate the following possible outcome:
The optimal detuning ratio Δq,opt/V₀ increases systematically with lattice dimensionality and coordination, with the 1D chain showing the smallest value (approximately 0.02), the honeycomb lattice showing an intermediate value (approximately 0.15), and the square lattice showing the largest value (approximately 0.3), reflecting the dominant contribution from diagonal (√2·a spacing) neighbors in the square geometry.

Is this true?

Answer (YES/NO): YES